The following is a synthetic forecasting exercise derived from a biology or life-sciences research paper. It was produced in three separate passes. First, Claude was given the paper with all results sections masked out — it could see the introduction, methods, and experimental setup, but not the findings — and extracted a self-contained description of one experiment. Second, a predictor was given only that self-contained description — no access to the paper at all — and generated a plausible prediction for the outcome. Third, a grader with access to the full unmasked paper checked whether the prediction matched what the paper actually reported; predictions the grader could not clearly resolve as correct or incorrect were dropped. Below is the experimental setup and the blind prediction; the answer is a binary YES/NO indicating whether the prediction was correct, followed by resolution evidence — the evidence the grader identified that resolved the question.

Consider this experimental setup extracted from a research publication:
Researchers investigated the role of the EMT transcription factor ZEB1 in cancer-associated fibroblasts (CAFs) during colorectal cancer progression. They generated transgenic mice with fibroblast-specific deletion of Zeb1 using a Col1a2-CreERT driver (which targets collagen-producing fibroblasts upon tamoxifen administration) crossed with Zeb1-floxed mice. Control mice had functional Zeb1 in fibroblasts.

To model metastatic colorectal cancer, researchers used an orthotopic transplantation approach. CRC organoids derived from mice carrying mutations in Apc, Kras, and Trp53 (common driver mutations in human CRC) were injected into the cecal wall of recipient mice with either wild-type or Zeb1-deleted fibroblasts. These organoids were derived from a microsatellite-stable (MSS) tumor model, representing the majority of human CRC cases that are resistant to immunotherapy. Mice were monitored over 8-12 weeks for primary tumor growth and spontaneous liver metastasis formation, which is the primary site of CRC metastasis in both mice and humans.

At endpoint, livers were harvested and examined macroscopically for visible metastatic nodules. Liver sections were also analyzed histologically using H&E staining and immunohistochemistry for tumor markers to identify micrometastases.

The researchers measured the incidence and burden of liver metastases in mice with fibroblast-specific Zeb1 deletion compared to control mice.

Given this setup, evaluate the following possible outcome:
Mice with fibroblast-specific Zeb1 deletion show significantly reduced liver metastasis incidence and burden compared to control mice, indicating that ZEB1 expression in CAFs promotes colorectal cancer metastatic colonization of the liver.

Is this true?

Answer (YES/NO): YES